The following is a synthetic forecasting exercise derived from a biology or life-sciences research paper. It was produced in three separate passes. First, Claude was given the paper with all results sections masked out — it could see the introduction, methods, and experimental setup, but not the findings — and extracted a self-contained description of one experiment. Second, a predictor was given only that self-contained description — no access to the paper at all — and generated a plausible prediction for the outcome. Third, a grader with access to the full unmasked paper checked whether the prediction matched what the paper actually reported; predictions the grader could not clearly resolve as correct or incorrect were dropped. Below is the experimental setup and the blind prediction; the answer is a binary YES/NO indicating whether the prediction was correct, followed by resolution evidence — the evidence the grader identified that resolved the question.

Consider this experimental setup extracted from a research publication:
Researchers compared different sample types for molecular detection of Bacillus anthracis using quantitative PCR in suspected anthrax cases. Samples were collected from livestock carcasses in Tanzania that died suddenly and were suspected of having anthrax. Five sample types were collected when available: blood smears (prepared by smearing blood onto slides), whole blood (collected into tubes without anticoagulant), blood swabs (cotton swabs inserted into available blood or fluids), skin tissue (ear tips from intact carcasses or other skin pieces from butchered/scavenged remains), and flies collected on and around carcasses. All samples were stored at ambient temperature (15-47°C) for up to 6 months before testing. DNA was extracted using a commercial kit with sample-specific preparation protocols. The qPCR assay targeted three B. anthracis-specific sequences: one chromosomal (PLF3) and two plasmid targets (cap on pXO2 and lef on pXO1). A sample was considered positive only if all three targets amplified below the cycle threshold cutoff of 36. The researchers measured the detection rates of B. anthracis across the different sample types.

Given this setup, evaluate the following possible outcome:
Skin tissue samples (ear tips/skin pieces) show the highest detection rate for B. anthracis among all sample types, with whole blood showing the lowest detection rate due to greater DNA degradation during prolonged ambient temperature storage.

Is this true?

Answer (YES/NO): NO